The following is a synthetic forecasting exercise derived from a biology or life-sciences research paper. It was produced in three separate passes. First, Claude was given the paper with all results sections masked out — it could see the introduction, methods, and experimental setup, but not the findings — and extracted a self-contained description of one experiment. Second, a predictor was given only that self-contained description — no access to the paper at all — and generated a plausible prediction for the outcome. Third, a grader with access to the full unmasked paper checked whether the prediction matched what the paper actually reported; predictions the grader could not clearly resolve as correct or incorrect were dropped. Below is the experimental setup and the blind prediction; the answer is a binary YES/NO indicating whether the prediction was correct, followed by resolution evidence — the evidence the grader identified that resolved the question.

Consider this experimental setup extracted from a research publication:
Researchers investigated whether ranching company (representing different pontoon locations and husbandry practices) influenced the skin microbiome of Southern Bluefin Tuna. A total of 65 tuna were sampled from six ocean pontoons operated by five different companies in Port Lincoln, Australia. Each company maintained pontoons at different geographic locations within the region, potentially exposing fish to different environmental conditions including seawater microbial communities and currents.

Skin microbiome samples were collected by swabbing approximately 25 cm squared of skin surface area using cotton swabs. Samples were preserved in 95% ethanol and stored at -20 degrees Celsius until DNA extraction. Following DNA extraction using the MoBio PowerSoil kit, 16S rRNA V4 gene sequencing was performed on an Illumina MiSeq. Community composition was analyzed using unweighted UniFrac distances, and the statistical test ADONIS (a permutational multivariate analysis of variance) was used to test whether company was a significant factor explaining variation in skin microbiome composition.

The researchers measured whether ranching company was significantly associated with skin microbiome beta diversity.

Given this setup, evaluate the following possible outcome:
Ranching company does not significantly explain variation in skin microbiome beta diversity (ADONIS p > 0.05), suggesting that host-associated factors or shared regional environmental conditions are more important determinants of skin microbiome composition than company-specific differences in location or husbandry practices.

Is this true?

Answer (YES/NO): NO